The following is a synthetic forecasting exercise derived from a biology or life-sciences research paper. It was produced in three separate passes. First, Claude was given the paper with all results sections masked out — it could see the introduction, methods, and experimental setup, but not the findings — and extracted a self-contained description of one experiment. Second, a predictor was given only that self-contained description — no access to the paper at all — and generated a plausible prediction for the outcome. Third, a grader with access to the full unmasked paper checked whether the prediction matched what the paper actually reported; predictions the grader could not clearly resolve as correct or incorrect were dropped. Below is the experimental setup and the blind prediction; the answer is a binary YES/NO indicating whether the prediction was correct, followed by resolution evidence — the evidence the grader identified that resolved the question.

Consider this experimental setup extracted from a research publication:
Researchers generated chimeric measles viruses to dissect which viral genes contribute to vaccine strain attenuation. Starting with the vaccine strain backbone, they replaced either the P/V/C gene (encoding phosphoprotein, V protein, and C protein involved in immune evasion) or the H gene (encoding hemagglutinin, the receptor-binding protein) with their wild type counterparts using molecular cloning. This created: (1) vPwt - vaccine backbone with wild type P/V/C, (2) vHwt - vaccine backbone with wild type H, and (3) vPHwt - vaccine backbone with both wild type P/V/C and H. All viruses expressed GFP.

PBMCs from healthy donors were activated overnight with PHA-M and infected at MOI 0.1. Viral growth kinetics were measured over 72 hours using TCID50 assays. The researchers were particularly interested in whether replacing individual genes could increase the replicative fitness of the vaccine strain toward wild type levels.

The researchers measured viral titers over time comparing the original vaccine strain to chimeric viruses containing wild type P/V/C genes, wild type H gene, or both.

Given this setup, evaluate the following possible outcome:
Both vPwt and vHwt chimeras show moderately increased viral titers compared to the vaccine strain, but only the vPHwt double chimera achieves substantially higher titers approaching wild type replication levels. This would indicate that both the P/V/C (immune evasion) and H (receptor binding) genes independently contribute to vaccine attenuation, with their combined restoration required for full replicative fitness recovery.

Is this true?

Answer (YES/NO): NO